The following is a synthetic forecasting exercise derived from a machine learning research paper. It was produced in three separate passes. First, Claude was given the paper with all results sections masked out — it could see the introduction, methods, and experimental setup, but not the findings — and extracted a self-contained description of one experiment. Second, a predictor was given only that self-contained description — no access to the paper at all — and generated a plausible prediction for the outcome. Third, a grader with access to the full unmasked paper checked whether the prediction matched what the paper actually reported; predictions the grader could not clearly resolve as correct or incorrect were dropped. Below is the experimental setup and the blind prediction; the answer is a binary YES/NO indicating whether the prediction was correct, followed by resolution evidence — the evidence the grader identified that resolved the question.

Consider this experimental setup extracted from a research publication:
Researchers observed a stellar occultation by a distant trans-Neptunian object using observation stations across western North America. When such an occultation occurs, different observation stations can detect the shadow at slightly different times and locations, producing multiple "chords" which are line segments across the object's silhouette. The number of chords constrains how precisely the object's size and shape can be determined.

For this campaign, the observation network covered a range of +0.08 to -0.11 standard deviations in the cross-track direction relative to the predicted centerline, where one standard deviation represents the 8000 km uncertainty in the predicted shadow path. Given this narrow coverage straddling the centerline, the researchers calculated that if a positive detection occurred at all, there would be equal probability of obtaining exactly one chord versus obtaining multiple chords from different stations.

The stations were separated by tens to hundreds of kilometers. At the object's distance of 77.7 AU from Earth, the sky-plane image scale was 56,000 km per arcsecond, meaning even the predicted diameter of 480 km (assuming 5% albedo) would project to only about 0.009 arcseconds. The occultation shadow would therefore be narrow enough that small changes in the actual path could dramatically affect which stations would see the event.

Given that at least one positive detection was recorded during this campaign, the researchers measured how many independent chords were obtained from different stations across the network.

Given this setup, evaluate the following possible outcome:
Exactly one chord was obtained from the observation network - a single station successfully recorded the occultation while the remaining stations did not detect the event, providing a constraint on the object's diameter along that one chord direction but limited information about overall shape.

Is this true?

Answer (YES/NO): YES